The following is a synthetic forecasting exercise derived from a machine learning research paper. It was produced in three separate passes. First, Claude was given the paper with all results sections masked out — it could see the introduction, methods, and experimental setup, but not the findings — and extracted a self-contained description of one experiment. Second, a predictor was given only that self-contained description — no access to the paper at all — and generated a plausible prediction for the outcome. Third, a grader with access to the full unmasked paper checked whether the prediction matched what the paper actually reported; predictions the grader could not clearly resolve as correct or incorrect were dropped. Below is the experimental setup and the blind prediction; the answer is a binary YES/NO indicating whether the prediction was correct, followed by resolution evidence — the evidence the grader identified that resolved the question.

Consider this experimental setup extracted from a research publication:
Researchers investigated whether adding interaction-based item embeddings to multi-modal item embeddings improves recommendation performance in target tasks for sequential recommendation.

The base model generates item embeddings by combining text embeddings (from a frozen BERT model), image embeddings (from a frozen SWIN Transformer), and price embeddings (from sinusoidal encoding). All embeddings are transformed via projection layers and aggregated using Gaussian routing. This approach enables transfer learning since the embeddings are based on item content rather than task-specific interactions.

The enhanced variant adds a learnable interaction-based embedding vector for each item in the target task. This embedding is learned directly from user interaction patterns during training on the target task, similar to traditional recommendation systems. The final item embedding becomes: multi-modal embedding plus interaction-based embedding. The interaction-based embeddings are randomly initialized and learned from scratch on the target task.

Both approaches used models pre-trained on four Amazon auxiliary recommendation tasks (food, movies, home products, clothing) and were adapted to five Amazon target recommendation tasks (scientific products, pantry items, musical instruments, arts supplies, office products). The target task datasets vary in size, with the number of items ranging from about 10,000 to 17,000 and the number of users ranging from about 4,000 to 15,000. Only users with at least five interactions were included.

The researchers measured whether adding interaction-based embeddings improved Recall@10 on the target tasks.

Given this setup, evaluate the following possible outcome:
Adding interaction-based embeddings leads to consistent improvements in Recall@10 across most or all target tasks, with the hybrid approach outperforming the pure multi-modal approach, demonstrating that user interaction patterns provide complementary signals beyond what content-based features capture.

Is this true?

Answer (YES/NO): NO